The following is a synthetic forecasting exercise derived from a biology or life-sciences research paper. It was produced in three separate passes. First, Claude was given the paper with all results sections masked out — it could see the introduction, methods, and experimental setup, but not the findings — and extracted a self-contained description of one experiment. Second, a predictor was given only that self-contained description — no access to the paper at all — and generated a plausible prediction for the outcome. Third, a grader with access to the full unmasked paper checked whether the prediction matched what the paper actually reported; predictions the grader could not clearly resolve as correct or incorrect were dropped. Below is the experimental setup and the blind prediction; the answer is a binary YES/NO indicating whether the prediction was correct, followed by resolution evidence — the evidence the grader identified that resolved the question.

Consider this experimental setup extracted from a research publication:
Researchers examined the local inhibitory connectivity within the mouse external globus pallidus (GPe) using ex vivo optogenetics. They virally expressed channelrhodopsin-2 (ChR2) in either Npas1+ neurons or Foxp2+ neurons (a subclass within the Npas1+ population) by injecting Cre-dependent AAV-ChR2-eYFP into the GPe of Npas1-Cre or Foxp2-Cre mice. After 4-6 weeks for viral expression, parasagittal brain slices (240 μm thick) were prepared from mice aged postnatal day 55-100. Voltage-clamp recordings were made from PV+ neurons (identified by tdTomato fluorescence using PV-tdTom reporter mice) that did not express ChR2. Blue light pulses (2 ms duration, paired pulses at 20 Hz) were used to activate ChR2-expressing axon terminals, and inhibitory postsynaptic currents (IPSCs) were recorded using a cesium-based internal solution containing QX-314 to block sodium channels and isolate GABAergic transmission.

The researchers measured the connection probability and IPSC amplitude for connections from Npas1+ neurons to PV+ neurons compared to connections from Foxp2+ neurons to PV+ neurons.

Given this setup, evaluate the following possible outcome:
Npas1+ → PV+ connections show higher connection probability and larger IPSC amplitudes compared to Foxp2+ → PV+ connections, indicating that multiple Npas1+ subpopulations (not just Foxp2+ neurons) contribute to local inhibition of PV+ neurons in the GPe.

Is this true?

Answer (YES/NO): YES